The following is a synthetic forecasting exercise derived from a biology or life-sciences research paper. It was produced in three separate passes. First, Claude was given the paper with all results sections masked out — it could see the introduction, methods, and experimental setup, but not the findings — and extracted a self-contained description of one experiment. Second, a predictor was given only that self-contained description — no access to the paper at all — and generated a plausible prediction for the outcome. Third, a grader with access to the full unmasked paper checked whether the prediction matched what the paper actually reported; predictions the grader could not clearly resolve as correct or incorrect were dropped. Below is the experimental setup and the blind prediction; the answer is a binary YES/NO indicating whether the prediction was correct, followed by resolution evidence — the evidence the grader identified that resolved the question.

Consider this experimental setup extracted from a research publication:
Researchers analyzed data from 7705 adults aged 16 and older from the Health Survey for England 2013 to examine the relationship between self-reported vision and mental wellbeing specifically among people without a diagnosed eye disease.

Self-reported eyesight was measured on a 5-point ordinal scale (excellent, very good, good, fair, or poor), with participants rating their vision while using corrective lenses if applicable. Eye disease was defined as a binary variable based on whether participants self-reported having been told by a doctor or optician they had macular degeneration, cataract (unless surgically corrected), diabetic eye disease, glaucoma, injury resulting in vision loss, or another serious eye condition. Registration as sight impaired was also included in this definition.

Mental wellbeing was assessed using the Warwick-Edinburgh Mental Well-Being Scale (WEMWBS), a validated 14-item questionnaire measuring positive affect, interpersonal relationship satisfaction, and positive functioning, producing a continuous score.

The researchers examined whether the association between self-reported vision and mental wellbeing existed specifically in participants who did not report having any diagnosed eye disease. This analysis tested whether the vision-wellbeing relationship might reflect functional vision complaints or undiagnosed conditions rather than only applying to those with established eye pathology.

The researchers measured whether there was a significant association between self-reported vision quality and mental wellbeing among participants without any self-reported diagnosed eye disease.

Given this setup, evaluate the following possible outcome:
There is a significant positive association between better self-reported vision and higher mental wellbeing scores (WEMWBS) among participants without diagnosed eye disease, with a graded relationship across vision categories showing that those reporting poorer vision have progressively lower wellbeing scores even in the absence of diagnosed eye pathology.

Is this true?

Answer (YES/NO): YES